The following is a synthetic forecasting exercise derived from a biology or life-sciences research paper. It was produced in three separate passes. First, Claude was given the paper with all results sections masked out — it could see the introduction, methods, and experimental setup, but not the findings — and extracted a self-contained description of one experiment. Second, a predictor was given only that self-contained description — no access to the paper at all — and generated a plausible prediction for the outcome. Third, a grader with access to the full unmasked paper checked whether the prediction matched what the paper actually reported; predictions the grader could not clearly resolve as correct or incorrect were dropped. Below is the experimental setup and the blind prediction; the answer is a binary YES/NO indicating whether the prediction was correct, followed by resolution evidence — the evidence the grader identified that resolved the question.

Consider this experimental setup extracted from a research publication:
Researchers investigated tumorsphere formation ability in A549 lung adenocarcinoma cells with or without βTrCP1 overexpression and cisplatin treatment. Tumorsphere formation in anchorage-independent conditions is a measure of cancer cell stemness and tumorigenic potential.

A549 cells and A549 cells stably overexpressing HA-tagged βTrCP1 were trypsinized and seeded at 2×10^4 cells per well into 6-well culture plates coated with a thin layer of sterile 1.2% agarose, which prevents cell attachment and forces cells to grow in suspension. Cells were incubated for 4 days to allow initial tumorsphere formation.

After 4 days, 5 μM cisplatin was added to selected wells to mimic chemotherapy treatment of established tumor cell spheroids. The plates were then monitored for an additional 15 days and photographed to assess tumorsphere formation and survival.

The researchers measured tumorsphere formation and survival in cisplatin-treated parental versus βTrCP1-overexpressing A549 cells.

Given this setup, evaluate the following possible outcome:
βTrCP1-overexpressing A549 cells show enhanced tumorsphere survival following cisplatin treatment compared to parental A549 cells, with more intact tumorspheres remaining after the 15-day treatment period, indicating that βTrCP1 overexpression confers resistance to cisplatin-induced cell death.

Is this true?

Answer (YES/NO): NO